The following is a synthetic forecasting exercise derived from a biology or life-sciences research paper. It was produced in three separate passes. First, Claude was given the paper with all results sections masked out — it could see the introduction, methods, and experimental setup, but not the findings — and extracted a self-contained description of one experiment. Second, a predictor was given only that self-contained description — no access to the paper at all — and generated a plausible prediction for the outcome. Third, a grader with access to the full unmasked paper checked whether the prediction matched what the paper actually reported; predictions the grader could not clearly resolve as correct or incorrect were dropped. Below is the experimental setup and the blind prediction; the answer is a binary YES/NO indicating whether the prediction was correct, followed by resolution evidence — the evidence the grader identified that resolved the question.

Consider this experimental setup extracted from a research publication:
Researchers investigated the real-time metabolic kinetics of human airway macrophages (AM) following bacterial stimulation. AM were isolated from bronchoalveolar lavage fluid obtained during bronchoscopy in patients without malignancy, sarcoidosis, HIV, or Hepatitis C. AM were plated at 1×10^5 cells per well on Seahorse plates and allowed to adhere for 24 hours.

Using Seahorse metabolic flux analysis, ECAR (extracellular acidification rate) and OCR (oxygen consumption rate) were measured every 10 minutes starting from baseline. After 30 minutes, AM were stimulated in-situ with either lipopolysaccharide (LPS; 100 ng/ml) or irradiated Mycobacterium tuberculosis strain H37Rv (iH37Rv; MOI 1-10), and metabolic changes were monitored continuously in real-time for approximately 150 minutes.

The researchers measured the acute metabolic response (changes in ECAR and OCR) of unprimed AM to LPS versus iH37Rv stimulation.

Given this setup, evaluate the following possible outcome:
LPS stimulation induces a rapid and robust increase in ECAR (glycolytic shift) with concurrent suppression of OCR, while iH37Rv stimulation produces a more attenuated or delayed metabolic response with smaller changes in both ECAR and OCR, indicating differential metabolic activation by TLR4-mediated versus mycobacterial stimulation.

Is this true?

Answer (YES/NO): NO